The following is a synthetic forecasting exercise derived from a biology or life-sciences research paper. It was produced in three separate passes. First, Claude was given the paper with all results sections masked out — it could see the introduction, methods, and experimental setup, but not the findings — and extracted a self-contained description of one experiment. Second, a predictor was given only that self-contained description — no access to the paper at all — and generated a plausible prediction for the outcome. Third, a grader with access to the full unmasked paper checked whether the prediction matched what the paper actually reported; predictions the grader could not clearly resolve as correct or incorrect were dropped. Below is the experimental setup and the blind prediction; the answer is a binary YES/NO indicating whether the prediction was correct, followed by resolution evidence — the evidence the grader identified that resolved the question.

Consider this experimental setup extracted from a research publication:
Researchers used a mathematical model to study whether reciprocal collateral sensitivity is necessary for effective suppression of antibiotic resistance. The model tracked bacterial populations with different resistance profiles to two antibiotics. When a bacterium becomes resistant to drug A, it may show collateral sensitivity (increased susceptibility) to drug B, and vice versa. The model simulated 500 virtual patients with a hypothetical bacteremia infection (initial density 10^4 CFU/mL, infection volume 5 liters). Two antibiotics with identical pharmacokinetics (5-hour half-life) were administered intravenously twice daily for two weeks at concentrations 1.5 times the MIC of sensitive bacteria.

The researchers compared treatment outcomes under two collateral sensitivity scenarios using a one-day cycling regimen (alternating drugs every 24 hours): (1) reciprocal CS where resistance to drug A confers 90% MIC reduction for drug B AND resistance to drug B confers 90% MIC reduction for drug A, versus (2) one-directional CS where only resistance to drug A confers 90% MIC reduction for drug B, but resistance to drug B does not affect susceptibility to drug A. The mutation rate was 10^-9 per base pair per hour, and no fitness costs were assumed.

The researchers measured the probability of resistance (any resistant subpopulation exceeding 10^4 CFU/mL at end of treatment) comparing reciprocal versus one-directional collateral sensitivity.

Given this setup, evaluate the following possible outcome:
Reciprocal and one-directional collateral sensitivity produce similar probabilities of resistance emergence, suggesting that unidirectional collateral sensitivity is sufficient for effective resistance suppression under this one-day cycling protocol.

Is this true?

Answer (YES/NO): YES